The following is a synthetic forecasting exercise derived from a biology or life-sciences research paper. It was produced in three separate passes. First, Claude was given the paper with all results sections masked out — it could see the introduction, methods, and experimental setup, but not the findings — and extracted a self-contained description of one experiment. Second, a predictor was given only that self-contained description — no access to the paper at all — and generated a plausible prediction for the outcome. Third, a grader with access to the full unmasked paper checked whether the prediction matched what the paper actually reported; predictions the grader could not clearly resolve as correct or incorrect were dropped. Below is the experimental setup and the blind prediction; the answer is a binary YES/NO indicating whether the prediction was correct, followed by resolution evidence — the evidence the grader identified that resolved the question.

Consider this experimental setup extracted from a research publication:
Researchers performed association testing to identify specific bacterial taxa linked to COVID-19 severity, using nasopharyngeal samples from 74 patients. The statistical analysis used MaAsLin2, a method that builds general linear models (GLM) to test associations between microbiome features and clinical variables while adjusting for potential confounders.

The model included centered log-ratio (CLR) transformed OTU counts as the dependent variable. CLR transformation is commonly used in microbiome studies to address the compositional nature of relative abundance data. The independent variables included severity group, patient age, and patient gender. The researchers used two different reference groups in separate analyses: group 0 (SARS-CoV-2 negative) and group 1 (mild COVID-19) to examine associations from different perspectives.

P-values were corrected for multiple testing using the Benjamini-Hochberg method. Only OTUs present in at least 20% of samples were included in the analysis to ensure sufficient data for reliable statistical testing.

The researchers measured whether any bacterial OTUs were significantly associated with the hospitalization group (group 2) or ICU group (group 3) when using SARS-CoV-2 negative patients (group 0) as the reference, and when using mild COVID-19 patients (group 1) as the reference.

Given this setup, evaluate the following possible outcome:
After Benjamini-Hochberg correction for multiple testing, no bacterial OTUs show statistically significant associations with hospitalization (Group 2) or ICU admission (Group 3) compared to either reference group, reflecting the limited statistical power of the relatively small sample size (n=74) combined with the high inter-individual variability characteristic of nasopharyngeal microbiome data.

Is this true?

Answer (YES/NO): NO